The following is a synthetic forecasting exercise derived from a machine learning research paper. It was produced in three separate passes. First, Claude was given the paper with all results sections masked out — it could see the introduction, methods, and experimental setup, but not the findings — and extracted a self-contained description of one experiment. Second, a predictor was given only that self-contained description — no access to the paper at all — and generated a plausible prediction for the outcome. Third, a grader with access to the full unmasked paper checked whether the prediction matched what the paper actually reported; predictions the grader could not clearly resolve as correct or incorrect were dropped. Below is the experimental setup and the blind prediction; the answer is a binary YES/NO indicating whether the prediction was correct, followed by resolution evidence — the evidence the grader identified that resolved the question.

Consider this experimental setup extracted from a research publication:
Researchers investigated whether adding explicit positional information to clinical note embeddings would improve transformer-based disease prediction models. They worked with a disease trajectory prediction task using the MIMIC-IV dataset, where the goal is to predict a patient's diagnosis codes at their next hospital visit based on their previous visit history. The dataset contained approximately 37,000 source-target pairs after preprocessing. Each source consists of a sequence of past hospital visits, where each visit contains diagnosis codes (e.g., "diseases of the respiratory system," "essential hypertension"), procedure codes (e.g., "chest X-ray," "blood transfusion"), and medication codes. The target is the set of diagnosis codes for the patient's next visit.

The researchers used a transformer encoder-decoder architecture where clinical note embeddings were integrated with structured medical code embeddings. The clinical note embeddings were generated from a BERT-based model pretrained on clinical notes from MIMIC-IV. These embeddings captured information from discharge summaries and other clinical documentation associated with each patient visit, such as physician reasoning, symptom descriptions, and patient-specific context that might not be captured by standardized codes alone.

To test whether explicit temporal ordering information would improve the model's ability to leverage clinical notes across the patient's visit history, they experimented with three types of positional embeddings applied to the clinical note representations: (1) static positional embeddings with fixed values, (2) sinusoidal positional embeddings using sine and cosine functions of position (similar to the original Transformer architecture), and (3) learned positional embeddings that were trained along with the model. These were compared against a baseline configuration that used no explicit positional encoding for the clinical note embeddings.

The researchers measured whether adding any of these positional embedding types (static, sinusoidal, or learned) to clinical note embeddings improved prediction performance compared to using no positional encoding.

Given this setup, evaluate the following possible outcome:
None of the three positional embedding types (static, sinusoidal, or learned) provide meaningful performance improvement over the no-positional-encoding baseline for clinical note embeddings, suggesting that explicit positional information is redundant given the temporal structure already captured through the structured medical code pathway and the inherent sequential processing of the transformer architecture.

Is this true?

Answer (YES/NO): YES